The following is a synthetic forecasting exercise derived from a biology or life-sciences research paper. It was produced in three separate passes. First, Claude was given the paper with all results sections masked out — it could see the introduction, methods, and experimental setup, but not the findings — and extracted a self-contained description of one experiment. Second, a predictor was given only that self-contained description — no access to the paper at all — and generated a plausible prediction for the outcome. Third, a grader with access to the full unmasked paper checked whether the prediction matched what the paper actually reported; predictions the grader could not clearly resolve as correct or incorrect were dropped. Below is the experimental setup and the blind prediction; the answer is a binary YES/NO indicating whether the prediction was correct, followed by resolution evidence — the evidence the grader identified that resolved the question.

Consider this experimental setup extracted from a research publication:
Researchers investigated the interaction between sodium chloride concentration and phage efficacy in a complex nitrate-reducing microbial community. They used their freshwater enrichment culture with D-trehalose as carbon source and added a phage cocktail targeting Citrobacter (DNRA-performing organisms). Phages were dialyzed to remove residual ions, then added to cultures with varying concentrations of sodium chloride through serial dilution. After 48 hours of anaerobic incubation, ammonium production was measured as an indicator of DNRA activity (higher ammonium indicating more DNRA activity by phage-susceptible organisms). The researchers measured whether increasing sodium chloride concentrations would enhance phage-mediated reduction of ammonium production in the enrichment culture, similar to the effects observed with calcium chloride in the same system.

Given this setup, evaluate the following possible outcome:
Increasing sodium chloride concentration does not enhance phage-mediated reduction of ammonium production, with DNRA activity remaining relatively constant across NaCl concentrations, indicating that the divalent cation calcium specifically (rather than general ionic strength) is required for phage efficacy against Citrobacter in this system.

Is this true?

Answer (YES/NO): NO